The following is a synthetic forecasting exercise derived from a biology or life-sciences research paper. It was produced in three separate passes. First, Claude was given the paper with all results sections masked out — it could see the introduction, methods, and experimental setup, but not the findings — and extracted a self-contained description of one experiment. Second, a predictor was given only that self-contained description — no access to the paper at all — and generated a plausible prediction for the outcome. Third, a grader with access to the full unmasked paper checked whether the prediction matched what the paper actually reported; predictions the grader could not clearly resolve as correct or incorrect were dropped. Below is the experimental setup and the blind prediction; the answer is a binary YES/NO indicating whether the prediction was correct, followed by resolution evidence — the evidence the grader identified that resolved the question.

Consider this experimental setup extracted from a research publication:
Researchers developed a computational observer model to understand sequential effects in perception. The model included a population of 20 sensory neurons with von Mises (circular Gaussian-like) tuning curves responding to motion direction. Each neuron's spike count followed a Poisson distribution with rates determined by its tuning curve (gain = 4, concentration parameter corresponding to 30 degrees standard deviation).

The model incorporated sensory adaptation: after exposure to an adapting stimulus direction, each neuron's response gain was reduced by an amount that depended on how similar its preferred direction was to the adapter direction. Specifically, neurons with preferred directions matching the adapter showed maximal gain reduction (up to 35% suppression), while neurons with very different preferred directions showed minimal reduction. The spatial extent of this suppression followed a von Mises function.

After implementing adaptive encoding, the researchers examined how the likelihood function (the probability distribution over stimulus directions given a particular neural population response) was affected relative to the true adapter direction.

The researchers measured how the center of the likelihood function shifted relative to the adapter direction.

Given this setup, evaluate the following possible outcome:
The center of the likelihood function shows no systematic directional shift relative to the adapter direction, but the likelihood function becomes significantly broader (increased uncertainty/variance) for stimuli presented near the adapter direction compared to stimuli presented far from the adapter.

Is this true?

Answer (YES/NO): NO